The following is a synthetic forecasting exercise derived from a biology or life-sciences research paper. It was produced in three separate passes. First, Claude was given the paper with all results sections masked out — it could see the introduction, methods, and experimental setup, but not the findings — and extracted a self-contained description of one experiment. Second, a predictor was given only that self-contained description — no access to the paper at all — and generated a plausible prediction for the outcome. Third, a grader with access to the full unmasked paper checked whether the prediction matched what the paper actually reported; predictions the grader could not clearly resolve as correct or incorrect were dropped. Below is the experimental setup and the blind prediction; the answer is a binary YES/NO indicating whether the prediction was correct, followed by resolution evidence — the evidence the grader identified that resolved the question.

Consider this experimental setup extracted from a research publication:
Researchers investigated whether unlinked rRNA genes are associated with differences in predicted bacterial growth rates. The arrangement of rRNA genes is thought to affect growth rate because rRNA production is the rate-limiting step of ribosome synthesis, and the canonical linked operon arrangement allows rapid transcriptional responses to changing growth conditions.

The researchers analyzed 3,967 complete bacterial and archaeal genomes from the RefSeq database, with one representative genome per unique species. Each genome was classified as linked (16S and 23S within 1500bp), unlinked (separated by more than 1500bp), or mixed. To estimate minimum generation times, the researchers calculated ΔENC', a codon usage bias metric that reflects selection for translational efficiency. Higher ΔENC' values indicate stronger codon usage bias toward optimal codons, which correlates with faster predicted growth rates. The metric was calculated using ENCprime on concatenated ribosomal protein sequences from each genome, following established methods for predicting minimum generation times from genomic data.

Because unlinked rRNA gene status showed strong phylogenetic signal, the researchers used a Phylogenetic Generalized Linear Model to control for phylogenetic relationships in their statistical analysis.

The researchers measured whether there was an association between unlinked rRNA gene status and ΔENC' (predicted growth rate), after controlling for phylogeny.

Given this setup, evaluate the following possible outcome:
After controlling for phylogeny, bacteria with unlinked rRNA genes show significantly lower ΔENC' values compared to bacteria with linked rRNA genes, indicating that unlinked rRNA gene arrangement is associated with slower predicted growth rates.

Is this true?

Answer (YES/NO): YES